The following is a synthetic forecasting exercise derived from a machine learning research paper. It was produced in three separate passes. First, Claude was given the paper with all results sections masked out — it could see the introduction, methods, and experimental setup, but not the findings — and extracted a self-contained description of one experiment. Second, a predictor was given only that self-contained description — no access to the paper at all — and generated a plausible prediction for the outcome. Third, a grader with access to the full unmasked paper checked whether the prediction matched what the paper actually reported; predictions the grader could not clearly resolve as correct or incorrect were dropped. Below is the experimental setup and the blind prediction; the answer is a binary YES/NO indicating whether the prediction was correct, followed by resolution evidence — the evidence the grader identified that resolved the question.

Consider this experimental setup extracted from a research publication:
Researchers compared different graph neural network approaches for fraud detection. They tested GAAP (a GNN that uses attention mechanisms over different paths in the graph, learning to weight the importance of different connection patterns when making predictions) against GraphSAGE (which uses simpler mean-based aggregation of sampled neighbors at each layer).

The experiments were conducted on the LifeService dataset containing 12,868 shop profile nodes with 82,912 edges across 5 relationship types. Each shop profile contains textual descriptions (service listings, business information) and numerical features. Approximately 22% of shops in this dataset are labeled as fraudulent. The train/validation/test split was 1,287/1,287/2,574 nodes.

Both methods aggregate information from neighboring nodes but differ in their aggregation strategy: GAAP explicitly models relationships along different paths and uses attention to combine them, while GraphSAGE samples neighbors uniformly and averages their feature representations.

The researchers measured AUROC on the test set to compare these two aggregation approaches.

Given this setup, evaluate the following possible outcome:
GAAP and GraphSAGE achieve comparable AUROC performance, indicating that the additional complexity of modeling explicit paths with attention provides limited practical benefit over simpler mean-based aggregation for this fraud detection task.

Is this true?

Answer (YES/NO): NO